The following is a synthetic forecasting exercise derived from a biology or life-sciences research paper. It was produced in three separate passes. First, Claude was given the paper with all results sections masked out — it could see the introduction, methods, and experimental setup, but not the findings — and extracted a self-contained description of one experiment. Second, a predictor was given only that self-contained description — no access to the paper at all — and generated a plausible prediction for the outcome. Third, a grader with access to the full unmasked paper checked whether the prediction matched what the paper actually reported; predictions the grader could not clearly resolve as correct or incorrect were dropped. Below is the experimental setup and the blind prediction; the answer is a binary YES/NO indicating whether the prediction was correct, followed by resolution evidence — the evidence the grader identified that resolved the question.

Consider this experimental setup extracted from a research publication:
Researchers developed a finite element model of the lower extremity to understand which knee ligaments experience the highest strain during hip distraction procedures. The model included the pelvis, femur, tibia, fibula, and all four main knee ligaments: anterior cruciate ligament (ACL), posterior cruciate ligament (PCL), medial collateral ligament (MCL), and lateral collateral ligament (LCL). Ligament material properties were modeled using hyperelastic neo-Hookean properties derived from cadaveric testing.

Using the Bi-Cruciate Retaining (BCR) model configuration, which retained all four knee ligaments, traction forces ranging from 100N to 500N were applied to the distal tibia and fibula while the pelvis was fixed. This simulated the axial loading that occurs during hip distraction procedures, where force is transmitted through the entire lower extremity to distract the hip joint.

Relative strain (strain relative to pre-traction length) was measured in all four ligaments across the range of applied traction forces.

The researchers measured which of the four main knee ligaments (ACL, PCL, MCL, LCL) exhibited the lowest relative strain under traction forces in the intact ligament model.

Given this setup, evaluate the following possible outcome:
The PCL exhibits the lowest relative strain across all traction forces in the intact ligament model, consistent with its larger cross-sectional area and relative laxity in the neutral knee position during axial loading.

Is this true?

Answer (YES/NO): NO